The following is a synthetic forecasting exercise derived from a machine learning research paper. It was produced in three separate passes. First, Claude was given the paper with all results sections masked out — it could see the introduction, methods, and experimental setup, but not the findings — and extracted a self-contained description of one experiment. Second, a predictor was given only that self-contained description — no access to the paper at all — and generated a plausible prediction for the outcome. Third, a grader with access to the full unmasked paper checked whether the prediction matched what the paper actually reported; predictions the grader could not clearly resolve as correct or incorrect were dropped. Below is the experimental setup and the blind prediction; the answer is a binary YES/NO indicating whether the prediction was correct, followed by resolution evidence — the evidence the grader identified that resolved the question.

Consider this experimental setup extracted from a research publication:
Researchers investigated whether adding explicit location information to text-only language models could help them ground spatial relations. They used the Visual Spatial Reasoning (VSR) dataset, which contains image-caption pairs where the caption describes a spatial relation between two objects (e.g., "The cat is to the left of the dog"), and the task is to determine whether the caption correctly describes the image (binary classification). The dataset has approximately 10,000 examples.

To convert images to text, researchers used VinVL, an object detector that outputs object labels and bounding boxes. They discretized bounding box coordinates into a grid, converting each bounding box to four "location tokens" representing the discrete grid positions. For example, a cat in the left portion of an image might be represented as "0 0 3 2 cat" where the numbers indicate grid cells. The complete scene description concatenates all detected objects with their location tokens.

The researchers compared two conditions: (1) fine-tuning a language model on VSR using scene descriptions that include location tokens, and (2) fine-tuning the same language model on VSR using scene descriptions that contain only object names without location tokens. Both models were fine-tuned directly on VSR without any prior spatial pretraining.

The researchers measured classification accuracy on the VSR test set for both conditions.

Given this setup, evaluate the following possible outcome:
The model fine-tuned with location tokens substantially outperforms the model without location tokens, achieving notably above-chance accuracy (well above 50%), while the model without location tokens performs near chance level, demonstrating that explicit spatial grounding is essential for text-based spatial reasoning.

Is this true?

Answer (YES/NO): NO